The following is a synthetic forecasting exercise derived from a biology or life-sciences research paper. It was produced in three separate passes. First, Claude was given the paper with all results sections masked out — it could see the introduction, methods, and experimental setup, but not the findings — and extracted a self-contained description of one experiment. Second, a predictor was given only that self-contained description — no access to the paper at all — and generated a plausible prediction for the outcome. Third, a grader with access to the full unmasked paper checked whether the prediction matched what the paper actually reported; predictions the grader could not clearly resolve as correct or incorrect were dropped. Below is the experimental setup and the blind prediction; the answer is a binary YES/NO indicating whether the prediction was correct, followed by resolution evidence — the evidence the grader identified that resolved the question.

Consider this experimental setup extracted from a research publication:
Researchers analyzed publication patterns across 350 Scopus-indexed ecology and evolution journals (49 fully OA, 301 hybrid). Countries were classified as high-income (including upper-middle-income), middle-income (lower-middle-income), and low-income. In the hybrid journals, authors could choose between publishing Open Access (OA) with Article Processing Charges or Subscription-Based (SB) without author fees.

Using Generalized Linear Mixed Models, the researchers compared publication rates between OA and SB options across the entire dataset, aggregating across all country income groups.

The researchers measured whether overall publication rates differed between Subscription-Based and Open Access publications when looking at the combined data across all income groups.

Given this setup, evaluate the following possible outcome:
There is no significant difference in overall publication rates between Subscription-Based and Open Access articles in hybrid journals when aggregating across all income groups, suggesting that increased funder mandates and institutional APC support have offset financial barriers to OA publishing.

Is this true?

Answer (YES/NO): NO